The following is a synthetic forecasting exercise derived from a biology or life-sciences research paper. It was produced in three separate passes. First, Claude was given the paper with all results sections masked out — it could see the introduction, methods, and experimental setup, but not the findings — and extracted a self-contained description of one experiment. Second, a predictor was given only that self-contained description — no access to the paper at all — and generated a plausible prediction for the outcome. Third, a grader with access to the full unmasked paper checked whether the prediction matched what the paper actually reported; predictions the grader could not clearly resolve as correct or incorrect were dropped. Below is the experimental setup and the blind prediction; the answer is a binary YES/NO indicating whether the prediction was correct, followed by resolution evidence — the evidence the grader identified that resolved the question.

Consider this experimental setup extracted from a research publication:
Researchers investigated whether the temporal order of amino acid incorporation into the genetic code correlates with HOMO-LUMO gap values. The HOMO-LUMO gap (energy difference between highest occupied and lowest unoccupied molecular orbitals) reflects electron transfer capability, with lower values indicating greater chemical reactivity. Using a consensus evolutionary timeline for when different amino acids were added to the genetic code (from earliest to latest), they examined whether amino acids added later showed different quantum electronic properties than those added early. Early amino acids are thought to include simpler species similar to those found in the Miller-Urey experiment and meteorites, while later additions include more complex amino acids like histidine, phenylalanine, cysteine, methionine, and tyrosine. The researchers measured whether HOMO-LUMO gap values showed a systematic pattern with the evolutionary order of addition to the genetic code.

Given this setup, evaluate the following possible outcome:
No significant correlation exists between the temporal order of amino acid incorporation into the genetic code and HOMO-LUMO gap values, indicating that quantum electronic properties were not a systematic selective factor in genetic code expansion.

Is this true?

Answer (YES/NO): NO